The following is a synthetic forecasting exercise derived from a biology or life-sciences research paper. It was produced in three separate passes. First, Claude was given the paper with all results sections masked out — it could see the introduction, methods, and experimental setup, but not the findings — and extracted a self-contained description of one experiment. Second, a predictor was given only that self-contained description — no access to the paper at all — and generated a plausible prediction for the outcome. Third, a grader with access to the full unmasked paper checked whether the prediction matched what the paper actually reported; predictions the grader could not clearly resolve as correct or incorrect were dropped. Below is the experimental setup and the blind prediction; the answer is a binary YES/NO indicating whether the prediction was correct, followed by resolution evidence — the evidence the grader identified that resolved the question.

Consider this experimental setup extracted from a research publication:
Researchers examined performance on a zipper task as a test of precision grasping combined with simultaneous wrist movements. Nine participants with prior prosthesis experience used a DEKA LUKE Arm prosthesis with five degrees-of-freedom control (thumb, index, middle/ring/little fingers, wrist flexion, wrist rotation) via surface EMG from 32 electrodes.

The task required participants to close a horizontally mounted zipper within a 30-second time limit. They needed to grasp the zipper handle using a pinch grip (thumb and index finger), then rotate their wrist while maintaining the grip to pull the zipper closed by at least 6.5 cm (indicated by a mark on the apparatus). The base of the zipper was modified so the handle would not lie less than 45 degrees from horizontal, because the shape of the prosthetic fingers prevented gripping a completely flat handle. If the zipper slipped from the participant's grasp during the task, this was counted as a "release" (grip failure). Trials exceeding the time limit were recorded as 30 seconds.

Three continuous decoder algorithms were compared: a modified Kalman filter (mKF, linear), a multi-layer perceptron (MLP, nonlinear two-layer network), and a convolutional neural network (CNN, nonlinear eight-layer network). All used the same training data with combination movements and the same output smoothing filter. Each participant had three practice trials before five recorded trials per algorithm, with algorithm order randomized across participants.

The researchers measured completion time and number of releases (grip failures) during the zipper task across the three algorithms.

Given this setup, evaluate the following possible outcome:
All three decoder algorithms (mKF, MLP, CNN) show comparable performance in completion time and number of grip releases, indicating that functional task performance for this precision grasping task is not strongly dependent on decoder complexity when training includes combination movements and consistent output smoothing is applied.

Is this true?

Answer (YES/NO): YES